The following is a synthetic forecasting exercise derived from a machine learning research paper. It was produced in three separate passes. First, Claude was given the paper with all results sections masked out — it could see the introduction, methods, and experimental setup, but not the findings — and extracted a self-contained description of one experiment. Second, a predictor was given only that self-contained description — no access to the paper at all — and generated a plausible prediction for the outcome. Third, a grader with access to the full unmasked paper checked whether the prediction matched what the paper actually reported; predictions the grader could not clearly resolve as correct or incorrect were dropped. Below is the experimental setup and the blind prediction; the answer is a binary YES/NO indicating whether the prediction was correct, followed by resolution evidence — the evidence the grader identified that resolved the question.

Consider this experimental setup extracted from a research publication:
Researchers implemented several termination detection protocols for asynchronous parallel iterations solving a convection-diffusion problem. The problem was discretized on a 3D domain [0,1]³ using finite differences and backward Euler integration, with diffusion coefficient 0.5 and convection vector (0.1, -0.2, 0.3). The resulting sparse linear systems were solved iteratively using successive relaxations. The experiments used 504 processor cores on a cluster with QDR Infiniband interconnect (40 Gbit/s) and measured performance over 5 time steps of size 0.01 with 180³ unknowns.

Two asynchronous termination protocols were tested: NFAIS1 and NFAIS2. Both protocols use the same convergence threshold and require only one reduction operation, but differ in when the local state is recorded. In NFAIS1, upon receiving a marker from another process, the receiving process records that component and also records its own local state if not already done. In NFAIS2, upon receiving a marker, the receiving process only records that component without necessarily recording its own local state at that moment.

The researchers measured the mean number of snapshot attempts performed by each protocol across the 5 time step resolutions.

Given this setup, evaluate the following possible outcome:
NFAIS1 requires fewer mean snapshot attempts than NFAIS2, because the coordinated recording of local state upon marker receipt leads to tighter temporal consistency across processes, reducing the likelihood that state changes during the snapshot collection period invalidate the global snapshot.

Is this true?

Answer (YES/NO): NO